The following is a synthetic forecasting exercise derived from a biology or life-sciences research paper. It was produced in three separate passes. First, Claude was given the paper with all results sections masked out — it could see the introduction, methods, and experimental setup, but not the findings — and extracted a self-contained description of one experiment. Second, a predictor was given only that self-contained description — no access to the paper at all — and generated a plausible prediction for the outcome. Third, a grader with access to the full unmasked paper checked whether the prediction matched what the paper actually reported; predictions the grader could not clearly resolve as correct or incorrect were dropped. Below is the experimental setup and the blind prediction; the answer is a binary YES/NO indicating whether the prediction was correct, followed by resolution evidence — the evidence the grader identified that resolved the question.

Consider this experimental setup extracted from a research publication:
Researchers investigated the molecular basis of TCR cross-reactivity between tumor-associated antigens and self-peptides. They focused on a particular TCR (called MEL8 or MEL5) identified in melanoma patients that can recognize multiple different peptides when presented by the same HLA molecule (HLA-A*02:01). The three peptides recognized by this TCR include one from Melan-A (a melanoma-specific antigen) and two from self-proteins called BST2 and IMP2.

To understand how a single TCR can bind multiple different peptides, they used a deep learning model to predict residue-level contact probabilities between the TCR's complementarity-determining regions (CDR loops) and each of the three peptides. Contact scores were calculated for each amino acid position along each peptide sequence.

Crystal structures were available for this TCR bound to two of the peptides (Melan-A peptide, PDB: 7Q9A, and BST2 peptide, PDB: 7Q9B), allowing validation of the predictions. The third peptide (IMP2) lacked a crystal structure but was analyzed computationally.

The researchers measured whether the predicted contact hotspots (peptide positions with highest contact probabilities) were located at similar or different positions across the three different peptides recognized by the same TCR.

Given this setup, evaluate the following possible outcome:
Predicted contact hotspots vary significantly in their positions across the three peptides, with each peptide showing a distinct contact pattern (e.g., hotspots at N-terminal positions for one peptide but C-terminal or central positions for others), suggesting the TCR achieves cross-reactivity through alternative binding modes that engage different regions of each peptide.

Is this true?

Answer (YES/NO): NO